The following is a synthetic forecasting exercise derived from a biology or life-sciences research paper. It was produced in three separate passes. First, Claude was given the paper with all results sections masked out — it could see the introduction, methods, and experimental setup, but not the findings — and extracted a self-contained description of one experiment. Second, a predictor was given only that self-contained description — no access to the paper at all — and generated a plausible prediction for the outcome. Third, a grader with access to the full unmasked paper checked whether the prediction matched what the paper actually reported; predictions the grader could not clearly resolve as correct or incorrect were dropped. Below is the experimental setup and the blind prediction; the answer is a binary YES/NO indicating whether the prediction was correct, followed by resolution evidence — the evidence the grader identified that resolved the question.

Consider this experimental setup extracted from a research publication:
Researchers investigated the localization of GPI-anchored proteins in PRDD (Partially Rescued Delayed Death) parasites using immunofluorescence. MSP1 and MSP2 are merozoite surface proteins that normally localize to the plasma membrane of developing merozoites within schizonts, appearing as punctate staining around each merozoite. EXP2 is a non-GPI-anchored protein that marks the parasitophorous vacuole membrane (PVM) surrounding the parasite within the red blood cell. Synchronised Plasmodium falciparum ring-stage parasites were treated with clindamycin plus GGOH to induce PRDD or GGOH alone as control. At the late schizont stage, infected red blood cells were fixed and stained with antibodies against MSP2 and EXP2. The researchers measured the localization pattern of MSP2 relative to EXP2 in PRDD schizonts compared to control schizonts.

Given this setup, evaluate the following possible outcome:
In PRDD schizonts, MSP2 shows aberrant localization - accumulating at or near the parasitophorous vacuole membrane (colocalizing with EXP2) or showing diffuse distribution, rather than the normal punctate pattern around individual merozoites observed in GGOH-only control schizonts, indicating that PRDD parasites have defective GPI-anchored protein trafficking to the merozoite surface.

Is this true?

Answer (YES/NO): YES